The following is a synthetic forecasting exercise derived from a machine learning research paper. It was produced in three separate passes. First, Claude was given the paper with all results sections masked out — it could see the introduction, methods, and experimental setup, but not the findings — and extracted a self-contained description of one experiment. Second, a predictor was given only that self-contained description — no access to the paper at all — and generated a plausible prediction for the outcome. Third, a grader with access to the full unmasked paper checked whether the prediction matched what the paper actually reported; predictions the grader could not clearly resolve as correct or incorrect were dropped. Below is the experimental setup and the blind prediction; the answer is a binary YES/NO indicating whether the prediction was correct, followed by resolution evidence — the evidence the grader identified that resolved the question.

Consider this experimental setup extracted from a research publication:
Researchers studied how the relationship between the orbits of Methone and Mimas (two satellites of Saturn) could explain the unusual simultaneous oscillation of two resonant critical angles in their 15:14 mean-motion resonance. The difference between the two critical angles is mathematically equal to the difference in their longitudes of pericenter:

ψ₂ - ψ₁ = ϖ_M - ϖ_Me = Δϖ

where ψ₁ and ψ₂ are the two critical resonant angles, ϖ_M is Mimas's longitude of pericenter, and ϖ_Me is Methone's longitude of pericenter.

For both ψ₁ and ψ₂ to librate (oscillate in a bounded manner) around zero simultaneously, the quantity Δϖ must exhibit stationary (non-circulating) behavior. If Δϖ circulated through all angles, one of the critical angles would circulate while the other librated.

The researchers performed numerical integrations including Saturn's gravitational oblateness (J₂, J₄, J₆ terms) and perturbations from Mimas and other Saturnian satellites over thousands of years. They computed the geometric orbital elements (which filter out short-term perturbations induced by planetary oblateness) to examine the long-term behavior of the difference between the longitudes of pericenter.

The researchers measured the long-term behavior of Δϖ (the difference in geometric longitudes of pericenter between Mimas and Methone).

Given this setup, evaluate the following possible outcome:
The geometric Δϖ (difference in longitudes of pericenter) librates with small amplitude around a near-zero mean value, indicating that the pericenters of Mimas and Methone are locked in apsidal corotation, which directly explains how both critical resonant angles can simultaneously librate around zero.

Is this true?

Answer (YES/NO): NO